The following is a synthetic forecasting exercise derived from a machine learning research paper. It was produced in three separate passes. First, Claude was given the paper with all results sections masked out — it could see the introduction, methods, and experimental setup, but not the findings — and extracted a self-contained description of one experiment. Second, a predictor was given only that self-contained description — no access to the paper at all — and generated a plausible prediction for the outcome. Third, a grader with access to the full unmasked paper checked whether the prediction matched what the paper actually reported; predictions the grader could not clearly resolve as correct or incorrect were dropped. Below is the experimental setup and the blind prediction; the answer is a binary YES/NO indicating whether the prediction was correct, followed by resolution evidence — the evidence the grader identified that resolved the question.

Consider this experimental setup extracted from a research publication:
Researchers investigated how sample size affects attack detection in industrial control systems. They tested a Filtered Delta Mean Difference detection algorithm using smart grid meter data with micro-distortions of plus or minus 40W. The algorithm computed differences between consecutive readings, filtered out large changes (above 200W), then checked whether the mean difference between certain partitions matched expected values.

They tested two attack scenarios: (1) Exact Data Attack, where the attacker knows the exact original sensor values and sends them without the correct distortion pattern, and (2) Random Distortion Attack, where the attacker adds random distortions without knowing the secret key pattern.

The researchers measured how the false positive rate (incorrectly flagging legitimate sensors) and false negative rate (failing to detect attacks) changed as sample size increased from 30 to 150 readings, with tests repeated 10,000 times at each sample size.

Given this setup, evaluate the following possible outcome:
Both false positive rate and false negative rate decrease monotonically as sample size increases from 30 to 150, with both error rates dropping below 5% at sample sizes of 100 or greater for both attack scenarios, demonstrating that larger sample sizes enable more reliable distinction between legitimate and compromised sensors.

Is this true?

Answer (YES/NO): NO